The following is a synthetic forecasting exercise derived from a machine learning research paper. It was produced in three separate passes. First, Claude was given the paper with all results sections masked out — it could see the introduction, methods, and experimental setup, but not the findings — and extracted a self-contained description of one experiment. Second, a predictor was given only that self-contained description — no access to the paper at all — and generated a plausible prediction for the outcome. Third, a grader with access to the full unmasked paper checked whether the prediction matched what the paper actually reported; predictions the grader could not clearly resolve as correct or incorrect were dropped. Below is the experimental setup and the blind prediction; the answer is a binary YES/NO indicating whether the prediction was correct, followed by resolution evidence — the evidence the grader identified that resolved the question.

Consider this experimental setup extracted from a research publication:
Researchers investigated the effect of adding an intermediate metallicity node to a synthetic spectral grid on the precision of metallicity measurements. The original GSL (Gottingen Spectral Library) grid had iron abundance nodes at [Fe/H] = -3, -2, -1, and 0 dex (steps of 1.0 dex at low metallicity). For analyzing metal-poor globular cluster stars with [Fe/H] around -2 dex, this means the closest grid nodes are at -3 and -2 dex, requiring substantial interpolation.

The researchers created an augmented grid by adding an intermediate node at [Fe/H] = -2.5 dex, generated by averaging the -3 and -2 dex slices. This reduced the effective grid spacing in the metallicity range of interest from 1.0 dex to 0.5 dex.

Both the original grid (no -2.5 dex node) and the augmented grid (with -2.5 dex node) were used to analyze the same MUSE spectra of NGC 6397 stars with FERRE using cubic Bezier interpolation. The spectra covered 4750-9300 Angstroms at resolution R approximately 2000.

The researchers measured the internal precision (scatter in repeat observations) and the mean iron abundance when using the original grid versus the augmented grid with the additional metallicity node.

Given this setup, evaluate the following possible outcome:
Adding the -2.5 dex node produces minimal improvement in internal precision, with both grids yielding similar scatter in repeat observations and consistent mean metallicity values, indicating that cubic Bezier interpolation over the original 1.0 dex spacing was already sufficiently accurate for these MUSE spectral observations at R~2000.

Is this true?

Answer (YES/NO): YES